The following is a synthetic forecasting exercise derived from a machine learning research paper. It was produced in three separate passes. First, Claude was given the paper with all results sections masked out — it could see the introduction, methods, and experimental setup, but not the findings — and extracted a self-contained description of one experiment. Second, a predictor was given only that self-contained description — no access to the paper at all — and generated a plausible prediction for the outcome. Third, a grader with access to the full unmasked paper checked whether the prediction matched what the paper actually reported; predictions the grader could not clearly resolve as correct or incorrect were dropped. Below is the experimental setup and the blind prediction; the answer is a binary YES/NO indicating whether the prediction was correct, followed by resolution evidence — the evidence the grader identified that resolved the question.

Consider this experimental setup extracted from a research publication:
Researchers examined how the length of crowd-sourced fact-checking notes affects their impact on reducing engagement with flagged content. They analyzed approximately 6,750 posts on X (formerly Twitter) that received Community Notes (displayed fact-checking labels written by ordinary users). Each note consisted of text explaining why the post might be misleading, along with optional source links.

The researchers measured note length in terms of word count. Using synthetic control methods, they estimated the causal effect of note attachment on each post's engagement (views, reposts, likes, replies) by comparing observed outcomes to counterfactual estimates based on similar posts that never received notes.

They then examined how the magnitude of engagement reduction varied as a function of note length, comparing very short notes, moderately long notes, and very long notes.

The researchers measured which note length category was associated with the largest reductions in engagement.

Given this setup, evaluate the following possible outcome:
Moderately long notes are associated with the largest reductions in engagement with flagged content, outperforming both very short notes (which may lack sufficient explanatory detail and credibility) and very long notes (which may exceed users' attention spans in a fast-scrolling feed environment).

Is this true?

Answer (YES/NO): YES